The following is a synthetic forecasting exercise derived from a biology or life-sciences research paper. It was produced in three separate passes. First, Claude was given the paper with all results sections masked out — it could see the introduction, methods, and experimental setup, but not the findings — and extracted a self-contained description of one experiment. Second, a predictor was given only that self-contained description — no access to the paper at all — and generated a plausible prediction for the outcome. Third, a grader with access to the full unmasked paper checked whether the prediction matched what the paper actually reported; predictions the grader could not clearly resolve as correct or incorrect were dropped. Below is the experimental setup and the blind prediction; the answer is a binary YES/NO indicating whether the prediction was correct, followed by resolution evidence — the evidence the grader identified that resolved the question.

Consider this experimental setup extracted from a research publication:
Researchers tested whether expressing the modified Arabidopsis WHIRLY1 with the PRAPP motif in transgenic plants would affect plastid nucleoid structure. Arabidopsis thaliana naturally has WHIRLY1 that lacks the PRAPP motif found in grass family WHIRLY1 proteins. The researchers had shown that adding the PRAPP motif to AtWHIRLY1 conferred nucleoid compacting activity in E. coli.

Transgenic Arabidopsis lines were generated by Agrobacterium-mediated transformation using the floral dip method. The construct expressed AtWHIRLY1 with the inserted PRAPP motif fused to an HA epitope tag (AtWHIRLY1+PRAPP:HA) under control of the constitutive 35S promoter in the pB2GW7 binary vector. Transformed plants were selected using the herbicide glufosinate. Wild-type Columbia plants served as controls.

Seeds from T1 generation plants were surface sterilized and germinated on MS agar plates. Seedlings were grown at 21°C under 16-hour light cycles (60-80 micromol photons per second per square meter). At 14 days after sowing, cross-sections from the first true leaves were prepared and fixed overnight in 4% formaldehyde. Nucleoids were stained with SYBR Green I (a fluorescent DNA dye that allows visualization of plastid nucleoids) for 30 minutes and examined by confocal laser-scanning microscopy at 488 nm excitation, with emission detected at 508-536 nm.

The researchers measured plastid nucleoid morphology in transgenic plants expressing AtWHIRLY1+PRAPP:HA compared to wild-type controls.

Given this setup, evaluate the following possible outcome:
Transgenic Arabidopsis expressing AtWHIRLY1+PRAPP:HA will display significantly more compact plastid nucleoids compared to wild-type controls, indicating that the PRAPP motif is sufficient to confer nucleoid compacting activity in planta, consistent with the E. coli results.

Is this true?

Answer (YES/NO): NO